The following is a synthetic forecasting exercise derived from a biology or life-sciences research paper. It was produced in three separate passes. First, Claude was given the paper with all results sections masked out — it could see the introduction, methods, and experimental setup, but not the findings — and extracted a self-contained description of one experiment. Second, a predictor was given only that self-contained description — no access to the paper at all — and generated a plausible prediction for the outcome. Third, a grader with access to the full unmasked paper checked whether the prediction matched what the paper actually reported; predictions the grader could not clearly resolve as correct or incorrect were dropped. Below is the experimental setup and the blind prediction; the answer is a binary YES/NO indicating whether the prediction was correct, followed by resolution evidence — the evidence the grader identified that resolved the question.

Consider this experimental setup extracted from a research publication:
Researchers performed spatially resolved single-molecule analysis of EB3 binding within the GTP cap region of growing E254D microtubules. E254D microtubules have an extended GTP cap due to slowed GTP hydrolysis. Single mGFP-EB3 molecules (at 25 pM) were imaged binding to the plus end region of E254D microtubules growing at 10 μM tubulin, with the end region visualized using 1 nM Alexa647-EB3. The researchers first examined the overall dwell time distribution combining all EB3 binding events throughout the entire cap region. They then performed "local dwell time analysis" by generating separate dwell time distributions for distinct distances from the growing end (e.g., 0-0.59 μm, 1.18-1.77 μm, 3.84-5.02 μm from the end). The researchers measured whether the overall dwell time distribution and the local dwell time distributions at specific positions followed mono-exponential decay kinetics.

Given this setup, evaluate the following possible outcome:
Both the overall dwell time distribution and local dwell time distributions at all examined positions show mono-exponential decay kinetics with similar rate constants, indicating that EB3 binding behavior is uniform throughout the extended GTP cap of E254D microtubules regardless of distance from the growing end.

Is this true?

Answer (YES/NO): NO